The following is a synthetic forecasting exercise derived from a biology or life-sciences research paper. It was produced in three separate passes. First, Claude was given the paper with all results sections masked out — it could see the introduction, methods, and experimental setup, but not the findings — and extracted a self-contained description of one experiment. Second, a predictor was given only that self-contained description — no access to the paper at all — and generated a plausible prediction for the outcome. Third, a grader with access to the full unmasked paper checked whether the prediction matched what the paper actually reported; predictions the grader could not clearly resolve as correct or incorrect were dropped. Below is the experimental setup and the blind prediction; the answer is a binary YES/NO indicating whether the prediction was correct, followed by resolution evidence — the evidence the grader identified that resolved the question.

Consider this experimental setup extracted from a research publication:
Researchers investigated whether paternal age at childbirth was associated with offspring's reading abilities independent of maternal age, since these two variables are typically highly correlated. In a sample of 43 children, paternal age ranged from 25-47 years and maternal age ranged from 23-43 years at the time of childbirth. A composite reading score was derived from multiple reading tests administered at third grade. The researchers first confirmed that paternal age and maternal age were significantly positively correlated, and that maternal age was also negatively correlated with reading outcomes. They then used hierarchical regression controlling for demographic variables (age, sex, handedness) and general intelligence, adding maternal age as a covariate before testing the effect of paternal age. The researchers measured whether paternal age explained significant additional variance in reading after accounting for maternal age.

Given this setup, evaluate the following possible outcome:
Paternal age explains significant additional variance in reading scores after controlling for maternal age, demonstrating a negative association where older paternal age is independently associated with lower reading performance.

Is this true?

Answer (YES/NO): YES